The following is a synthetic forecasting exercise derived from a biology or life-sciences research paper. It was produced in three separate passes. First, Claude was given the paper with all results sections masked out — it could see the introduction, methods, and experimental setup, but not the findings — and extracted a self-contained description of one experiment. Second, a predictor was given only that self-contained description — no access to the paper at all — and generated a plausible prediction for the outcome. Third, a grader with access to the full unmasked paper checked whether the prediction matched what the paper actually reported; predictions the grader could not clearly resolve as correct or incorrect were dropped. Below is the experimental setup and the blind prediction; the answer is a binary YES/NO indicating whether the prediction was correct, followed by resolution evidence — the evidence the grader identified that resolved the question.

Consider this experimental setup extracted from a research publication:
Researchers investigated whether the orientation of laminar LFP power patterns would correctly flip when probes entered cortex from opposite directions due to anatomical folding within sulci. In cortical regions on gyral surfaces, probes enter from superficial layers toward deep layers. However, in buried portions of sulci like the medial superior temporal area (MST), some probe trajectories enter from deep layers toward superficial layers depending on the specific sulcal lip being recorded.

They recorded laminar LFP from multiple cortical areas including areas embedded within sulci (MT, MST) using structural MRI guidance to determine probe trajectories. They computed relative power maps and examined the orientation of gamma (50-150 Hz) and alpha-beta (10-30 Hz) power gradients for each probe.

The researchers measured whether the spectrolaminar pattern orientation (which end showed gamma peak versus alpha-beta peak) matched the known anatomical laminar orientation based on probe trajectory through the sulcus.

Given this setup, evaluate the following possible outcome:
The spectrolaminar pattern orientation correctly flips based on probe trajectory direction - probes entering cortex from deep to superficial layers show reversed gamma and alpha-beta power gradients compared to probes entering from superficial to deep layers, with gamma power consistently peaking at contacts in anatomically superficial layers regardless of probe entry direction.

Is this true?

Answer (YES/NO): YES